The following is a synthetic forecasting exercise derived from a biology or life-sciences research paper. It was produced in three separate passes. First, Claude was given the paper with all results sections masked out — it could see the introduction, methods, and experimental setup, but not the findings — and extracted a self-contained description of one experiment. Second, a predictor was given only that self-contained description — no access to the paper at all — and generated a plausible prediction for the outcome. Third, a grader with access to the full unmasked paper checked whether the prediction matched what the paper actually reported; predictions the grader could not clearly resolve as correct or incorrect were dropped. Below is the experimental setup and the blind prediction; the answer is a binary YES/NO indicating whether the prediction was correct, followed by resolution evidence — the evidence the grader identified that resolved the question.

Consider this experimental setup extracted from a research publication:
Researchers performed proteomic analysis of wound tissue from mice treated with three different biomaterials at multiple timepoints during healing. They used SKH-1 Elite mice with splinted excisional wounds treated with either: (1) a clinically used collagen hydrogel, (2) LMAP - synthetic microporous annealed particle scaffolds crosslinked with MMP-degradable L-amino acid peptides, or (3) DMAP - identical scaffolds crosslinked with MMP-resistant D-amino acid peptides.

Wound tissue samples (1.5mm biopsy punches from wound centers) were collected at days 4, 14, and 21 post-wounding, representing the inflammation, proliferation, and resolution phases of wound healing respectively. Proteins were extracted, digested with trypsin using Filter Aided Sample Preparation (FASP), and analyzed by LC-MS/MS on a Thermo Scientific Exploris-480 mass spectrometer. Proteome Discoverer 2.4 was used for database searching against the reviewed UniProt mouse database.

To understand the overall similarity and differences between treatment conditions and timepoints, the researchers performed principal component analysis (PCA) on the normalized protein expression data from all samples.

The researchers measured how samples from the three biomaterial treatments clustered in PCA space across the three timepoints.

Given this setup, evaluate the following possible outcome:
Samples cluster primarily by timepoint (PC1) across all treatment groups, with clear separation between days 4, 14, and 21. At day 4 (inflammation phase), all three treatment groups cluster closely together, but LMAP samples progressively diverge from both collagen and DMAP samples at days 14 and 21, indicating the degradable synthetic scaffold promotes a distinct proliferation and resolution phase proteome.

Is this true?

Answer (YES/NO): NO